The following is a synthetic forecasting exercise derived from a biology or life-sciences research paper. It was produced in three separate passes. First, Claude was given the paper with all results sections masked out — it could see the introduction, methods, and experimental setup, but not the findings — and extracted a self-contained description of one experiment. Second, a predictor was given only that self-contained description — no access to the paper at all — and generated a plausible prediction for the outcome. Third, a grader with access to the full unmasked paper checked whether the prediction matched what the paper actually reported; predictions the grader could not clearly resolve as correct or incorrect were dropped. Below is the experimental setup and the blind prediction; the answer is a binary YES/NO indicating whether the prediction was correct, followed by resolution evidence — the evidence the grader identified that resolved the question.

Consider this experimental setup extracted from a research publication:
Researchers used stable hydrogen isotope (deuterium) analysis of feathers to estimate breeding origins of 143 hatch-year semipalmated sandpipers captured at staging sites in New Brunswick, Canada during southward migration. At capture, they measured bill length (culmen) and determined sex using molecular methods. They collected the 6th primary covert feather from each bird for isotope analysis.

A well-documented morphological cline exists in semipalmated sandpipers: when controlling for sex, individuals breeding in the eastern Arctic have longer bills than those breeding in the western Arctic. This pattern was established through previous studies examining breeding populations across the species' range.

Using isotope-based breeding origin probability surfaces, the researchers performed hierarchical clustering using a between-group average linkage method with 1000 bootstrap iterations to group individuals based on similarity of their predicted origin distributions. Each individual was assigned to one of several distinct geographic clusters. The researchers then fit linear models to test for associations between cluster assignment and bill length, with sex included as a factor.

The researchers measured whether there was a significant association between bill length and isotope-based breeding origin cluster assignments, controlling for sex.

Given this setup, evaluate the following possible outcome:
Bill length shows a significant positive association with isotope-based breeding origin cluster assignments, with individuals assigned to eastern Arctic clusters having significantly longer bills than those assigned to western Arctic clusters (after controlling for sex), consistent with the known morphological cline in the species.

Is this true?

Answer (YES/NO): YES